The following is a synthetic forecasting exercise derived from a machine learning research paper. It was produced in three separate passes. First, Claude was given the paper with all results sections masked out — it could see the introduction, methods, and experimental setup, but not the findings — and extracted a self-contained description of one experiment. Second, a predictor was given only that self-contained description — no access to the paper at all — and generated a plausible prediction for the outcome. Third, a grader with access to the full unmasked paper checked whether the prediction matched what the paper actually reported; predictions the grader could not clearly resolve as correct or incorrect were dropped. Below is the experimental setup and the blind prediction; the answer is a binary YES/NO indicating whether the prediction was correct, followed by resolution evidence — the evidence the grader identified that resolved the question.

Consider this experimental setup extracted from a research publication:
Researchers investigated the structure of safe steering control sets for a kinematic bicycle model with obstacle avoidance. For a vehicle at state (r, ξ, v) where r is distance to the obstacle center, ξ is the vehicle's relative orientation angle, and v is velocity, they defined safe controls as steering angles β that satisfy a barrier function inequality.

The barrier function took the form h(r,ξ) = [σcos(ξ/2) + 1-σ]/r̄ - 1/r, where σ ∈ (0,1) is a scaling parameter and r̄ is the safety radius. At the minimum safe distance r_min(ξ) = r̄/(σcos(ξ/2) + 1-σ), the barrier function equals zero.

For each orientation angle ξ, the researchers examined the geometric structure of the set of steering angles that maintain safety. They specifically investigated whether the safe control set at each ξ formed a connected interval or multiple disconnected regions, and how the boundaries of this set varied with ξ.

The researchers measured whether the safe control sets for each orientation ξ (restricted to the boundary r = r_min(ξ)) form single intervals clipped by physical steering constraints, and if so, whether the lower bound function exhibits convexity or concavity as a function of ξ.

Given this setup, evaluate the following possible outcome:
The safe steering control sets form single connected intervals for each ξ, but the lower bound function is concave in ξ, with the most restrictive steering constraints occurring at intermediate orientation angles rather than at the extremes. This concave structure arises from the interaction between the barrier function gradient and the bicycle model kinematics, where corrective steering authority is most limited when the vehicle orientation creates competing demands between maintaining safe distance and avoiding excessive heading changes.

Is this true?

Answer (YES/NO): YES